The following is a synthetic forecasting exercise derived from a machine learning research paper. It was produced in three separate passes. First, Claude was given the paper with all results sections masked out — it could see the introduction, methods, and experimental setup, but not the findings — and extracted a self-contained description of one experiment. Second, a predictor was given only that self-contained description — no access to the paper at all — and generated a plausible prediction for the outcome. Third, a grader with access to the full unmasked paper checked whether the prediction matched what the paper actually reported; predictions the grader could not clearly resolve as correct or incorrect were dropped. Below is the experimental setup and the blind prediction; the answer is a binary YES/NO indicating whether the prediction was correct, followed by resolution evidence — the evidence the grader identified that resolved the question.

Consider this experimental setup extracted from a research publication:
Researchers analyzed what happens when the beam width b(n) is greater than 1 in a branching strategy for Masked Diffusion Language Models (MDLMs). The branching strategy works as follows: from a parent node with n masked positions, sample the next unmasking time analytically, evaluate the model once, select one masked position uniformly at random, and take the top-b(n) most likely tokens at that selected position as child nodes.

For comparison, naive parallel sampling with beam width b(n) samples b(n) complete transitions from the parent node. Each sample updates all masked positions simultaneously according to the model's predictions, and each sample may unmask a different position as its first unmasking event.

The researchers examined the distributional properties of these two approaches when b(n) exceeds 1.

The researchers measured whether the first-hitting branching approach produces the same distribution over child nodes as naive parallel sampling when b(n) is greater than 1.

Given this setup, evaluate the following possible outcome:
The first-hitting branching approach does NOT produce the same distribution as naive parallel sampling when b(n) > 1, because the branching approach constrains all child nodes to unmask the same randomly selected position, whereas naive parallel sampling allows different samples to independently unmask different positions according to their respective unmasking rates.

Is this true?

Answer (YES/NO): YES